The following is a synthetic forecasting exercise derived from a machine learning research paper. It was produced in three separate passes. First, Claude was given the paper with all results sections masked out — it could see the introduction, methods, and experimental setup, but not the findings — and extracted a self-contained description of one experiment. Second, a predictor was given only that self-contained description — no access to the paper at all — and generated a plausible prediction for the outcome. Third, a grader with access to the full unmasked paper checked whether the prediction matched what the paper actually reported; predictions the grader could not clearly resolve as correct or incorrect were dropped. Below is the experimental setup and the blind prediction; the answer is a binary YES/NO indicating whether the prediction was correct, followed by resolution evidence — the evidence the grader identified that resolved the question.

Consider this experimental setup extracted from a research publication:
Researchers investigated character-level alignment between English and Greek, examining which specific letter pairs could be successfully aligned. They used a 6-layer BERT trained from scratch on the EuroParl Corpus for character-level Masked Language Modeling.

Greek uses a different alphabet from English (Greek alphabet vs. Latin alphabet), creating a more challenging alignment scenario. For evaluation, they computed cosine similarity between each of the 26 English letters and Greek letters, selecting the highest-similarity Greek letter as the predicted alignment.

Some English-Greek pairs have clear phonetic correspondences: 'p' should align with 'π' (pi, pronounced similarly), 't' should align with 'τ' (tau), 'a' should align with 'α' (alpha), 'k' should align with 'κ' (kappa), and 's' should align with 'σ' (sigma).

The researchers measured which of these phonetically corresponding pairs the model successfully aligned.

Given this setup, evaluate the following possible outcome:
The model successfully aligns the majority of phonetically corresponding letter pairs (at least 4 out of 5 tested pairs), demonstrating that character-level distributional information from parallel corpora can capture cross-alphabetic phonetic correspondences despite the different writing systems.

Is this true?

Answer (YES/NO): NO